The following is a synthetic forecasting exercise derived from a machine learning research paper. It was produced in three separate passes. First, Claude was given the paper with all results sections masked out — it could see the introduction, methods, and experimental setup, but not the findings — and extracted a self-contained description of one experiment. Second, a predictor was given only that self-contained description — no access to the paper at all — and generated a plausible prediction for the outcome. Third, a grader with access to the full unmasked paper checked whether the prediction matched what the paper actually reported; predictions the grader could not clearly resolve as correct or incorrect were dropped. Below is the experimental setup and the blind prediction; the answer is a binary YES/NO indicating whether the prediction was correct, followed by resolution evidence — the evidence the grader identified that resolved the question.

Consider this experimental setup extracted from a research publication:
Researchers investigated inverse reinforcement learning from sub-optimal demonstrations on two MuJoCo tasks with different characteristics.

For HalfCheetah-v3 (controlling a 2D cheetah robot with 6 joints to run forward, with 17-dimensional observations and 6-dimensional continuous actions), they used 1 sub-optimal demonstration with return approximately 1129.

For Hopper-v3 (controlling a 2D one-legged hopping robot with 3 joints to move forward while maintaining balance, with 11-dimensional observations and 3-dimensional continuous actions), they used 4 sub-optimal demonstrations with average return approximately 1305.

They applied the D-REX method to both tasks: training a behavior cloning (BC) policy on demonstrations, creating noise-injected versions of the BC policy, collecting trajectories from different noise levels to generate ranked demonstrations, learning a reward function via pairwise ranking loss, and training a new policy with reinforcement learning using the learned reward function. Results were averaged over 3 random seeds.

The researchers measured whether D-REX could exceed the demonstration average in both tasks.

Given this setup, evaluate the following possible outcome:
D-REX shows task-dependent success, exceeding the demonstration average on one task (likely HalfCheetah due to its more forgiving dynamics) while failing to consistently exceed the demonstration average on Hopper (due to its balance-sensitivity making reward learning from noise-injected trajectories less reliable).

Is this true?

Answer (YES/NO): NO